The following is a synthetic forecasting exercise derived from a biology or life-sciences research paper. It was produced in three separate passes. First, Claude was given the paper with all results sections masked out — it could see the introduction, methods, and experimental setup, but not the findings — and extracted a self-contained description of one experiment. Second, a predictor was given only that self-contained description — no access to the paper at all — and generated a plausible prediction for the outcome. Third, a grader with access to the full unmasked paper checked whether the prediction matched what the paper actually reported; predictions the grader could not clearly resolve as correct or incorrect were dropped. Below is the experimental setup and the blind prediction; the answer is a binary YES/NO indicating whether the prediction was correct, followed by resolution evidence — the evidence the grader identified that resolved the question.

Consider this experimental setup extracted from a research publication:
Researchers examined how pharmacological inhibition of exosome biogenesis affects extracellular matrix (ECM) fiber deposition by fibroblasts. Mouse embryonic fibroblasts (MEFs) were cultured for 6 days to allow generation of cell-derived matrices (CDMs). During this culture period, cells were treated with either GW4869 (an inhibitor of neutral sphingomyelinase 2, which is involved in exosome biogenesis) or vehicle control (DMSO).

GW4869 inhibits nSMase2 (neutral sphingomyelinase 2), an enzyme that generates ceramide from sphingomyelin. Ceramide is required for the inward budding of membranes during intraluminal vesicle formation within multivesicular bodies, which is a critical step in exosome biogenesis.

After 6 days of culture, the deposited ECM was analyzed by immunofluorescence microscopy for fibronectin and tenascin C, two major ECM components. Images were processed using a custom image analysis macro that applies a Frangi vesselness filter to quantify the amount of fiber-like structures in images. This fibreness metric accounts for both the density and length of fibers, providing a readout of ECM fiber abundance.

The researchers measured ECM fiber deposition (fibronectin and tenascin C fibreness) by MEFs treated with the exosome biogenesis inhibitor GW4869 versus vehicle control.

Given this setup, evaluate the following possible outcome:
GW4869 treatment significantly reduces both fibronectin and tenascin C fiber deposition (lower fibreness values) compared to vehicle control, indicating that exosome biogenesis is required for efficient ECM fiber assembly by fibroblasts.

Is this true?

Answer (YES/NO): YES